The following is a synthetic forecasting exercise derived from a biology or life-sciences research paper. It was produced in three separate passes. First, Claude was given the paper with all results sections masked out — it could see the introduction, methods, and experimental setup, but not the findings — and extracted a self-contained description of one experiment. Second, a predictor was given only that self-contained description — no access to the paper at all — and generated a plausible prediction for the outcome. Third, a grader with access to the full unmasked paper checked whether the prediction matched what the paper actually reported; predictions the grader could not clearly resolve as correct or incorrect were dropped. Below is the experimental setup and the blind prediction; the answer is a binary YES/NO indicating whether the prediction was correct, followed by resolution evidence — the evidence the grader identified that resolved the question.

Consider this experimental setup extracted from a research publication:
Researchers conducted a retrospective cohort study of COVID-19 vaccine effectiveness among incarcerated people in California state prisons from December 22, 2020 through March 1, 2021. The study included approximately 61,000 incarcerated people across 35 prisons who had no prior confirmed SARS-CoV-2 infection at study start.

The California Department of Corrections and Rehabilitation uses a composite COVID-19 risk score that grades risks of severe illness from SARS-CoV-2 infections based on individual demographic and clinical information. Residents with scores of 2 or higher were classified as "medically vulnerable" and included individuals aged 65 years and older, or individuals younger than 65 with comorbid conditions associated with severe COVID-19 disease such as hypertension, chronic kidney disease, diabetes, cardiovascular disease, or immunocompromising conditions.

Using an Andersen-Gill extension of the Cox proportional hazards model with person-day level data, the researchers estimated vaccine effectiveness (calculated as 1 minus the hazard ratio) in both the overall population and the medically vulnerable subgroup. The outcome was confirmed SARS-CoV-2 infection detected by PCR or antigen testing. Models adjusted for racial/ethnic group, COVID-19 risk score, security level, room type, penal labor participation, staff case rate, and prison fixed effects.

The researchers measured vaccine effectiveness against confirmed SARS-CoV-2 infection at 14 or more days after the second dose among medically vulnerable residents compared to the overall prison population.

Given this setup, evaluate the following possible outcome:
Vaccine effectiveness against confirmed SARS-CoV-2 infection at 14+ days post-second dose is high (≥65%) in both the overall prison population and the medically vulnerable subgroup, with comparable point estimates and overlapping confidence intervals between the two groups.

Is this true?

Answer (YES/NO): YES